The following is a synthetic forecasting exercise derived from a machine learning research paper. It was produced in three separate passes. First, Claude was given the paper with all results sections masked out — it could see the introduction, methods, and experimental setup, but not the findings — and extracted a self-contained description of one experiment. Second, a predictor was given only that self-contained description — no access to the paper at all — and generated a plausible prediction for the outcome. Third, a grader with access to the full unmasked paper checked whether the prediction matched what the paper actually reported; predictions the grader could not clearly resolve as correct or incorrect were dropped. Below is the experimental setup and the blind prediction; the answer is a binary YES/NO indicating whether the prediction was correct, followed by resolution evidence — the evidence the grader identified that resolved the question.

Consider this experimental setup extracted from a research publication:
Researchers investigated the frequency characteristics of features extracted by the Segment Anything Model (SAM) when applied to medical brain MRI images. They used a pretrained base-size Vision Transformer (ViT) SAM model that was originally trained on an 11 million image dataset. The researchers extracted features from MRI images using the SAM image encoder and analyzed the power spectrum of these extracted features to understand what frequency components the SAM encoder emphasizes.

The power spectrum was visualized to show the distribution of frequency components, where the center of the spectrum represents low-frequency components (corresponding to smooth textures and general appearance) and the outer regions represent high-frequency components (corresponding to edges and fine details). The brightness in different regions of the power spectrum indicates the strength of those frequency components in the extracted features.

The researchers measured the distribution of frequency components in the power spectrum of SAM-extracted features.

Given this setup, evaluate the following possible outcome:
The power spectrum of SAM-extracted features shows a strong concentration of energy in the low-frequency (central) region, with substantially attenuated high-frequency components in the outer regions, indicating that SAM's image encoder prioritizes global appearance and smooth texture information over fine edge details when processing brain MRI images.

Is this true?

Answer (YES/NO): YES